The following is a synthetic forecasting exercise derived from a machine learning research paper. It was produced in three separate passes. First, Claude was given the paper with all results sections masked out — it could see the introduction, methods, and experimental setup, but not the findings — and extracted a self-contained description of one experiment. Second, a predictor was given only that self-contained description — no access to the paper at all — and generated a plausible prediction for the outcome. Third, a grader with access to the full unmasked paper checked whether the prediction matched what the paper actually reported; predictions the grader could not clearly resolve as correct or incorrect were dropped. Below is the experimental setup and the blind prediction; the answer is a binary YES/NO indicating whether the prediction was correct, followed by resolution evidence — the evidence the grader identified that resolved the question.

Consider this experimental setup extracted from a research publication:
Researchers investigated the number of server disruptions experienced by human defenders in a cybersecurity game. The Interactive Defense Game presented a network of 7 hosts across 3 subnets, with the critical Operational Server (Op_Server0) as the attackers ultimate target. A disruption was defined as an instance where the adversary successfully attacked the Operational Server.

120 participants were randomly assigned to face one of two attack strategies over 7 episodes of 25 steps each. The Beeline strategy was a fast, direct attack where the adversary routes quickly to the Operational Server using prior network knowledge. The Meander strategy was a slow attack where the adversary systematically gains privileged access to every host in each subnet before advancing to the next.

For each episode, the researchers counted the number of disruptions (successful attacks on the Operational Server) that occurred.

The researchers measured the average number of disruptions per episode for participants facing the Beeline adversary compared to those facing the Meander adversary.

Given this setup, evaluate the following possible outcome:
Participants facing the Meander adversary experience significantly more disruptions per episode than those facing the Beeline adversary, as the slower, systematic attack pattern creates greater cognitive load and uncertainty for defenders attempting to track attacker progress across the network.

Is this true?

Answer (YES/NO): NO